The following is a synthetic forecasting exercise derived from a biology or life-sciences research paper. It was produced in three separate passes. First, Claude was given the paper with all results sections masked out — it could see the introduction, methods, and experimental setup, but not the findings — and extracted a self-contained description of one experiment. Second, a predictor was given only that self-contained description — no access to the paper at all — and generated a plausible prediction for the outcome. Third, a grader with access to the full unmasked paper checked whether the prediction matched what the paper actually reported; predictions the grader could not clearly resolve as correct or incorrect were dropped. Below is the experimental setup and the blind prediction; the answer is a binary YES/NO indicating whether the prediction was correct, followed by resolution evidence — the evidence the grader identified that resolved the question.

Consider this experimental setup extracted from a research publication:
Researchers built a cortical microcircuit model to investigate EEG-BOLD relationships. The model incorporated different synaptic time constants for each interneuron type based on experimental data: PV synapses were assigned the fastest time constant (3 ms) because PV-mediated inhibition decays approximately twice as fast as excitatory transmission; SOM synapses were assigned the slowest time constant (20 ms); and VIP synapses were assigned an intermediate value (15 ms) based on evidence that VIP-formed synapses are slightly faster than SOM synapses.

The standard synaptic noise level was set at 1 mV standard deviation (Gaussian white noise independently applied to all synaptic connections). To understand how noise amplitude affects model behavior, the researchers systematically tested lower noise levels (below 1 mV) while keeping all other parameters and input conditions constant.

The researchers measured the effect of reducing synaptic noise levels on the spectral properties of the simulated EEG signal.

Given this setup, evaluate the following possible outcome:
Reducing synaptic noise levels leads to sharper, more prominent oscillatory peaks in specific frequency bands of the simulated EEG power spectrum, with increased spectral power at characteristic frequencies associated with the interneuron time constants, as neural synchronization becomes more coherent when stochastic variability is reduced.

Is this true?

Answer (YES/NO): NO